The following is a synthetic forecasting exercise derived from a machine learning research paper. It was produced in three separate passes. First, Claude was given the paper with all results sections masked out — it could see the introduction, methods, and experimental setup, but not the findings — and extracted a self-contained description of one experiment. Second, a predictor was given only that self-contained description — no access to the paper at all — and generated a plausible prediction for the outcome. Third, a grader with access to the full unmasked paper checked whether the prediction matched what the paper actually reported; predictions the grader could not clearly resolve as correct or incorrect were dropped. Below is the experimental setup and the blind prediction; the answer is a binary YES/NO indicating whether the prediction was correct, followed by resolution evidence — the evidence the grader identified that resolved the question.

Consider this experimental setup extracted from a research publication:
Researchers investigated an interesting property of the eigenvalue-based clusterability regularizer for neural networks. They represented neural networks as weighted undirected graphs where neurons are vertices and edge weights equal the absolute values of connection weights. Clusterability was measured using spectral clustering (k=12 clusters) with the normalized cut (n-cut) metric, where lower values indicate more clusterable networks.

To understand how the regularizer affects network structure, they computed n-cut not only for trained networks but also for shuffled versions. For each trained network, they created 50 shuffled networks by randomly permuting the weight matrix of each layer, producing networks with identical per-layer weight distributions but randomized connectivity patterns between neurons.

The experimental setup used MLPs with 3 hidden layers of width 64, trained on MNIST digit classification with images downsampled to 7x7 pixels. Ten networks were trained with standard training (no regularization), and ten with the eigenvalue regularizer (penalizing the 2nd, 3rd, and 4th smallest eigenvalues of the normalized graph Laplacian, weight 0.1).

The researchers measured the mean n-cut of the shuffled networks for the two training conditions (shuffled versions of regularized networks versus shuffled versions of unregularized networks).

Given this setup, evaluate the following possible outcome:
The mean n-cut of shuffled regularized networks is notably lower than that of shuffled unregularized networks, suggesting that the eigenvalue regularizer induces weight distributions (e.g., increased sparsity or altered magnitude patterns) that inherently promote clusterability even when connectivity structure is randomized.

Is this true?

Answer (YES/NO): YES